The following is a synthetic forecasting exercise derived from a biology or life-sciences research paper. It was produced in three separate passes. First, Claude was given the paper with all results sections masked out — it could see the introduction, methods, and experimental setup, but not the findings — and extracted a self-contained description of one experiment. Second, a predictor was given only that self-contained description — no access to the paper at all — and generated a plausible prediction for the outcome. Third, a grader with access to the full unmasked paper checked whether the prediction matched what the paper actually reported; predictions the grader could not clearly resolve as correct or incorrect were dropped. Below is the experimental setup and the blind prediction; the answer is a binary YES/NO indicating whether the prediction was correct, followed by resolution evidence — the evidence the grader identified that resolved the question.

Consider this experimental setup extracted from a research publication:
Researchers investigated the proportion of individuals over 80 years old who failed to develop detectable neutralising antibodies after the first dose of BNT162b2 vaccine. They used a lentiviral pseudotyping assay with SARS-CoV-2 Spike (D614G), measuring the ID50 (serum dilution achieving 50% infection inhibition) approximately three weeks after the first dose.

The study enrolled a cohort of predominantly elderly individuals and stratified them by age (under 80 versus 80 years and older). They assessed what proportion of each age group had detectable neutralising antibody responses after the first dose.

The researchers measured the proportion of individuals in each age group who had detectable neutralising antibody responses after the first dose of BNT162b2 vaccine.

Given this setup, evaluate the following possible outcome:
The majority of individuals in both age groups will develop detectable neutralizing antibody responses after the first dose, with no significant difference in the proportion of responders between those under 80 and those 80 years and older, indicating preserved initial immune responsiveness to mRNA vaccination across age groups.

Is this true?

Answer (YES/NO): NO